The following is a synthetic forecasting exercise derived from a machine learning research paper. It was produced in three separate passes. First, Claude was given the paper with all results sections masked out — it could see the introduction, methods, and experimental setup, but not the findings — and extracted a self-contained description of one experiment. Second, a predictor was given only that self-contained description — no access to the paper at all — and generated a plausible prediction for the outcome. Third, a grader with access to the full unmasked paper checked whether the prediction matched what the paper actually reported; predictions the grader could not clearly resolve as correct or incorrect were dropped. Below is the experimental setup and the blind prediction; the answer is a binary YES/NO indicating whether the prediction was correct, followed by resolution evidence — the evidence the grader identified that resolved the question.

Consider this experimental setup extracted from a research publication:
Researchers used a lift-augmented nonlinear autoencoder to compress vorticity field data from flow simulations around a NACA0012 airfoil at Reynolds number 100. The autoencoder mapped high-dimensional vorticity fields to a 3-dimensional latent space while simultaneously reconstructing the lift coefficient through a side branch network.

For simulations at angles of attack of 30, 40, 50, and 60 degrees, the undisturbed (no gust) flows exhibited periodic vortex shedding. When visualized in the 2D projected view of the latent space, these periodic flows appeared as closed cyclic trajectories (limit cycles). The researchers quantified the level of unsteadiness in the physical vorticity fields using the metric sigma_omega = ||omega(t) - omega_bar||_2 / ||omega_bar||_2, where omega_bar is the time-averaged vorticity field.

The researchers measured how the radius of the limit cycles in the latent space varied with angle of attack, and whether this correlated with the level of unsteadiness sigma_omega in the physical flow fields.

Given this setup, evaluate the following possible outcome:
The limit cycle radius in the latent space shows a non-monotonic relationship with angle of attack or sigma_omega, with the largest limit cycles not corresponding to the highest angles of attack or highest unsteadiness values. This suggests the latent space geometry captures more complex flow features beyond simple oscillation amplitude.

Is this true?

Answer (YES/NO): NO